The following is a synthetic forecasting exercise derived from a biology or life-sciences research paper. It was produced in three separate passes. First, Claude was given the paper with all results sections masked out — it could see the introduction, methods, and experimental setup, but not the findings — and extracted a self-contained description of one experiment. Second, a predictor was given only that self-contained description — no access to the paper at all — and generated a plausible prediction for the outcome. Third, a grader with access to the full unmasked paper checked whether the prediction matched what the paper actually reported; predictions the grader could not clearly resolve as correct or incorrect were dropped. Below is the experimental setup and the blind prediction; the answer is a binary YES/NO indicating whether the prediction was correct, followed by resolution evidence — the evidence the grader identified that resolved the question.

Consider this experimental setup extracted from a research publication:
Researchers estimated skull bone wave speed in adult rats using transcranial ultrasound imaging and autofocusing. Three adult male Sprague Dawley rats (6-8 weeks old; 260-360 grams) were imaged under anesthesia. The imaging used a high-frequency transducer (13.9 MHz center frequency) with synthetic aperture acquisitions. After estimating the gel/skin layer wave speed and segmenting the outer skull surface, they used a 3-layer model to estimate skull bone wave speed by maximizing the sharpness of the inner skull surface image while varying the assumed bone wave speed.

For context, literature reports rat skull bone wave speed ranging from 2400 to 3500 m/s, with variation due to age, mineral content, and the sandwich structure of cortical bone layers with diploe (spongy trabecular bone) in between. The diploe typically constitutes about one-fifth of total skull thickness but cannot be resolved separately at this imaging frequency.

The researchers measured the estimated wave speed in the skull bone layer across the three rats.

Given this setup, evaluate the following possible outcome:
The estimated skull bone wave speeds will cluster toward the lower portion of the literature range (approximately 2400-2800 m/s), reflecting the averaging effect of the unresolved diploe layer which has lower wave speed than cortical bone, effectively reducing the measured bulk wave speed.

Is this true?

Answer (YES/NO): NO